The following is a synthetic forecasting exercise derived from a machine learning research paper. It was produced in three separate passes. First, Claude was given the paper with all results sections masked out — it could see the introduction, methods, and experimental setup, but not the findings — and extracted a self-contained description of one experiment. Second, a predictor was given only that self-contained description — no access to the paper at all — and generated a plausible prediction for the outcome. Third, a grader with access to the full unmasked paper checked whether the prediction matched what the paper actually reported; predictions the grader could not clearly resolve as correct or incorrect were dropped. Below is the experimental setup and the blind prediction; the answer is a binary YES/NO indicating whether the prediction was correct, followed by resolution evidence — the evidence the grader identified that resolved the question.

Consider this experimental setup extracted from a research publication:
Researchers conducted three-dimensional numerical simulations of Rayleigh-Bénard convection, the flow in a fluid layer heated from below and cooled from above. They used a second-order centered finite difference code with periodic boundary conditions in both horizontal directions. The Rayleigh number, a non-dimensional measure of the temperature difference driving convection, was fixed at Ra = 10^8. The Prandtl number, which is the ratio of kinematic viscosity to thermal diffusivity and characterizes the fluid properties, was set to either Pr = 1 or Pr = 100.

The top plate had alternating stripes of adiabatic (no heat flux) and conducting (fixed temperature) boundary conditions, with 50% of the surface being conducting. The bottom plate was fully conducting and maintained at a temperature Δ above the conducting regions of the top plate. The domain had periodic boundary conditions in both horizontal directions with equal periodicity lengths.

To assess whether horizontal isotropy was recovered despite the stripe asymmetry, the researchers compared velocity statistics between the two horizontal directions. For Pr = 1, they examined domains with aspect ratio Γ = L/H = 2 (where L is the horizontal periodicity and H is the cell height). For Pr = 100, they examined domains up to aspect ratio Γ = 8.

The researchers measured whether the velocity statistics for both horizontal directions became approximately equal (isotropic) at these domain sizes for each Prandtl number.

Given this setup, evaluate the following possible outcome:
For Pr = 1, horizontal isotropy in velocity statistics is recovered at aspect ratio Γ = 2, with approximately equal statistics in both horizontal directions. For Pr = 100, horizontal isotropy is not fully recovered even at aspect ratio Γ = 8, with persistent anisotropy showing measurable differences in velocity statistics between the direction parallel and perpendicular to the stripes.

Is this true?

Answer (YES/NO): YES